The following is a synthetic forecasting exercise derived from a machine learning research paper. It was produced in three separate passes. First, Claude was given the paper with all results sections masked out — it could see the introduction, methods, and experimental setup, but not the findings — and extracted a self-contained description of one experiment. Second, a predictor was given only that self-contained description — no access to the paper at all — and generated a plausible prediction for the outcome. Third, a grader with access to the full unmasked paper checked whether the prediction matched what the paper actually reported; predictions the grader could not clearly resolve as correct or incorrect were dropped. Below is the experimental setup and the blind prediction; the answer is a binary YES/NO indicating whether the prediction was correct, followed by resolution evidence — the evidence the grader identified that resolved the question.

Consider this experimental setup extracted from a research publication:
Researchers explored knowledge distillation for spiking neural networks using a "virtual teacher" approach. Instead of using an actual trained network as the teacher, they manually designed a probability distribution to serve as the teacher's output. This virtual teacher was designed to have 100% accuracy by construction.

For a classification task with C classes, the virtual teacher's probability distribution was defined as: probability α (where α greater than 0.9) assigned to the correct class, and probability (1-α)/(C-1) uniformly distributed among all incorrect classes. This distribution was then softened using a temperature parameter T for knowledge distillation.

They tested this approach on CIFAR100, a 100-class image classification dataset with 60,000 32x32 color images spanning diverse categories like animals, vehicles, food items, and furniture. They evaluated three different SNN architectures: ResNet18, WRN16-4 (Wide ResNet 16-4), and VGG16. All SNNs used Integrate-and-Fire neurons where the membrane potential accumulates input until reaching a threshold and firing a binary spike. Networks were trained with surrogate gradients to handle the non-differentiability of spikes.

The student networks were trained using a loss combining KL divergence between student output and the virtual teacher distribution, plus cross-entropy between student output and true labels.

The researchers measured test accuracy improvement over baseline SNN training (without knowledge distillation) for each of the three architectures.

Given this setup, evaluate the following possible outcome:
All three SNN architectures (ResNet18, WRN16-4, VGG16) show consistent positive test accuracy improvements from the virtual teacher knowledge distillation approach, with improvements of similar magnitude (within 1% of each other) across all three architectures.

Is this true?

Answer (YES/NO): NO